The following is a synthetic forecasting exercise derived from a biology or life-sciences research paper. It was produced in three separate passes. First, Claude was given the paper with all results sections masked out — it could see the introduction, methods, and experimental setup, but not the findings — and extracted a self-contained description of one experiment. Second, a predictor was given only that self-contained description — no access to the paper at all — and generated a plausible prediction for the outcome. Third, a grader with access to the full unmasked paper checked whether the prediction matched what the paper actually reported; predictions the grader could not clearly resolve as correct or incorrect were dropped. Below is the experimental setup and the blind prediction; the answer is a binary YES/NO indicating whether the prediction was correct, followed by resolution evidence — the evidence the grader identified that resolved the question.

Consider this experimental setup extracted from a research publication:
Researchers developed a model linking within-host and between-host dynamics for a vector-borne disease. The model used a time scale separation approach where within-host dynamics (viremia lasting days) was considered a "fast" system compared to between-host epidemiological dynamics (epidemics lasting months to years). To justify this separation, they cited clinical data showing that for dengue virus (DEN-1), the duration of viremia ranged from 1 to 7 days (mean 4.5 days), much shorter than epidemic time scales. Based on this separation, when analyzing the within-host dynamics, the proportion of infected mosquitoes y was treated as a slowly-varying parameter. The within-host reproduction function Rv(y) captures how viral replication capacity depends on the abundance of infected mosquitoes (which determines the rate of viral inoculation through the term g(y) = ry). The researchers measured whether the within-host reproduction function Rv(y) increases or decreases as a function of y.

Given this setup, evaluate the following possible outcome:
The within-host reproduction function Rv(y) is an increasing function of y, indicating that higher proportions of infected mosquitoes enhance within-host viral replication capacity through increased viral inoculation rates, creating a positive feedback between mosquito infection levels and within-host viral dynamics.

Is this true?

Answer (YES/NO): YES